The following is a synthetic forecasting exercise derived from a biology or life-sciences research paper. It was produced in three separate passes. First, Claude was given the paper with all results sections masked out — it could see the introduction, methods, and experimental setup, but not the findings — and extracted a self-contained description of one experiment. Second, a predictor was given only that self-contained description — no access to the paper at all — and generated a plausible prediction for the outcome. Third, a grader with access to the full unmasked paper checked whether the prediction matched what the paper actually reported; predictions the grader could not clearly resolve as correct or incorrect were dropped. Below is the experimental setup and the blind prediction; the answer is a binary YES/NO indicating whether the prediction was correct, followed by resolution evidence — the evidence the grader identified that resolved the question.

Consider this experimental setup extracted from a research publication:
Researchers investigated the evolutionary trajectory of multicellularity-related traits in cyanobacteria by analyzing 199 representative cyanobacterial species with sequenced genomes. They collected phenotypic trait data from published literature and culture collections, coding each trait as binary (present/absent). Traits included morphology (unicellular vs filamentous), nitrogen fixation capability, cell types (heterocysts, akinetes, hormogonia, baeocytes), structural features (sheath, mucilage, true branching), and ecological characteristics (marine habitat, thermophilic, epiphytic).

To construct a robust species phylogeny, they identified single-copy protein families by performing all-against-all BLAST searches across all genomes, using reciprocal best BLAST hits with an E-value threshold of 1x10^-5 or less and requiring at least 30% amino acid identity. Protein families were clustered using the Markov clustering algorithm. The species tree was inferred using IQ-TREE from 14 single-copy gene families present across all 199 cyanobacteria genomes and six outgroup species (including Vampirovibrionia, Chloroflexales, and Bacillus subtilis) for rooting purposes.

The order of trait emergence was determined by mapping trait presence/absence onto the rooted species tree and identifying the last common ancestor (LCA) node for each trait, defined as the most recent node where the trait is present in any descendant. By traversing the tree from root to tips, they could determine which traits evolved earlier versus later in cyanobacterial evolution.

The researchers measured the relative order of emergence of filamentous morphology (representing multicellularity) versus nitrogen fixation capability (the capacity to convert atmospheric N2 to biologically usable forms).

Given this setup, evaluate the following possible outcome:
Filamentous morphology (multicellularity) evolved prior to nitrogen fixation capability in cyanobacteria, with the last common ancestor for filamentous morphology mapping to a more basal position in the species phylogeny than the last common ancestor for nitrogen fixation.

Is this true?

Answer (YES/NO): NO